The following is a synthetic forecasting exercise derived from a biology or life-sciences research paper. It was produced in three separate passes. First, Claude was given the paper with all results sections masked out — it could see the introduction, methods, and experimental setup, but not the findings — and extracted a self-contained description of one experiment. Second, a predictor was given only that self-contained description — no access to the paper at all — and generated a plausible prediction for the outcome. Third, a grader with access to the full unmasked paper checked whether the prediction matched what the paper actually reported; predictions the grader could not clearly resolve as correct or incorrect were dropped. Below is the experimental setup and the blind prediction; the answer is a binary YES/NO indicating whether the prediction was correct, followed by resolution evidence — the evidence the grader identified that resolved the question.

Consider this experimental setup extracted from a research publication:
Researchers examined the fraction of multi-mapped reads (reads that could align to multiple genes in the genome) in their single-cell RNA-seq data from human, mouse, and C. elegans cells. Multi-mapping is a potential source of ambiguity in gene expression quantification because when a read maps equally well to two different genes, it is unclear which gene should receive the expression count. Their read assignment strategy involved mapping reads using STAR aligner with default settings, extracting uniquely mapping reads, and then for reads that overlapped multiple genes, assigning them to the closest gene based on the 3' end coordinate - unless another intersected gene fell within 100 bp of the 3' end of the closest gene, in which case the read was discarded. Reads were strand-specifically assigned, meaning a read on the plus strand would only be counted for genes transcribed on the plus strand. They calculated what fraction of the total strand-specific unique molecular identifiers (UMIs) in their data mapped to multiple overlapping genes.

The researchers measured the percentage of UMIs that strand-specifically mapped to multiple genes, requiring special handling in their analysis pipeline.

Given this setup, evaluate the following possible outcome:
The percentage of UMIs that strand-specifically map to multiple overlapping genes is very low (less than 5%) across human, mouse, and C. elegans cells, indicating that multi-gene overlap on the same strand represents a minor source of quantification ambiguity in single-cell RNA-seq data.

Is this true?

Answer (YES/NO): YES